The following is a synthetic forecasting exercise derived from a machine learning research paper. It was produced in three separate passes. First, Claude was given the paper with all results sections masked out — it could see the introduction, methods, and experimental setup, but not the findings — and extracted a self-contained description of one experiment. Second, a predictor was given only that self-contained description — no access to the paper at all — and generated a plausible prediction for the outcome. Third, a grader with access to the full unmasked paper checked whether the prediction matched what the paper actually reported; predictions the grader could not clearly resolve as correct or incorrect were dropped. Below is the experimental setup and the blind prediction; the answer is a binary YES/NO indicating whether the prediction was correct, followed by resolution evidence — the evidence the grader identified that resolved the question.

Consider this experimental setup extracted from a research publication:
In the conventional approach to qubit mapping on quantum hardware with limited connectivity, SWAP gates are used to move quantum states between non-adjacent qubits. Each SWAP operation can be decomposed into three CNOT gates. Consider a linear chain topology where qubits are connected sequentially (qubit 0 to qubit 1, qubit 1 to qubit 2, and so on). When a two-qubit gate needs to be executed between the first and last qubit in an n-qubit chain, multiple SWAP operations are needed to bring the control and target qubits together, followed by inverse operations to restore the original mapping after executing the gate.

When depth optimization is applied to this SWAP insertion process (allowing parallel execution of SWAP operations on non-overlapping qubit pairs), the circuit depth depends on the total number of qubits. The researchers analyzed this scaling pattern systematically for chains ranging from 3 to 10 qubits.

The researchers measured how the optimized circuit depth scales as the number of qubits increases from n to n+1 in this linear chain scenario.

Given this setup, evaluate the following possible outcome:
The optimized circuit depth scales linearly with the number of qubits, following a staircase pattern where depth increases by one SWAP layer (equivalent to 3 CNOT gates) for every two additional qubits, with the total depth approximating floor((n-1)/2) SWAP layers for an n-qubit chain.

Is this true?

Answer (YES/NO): NO